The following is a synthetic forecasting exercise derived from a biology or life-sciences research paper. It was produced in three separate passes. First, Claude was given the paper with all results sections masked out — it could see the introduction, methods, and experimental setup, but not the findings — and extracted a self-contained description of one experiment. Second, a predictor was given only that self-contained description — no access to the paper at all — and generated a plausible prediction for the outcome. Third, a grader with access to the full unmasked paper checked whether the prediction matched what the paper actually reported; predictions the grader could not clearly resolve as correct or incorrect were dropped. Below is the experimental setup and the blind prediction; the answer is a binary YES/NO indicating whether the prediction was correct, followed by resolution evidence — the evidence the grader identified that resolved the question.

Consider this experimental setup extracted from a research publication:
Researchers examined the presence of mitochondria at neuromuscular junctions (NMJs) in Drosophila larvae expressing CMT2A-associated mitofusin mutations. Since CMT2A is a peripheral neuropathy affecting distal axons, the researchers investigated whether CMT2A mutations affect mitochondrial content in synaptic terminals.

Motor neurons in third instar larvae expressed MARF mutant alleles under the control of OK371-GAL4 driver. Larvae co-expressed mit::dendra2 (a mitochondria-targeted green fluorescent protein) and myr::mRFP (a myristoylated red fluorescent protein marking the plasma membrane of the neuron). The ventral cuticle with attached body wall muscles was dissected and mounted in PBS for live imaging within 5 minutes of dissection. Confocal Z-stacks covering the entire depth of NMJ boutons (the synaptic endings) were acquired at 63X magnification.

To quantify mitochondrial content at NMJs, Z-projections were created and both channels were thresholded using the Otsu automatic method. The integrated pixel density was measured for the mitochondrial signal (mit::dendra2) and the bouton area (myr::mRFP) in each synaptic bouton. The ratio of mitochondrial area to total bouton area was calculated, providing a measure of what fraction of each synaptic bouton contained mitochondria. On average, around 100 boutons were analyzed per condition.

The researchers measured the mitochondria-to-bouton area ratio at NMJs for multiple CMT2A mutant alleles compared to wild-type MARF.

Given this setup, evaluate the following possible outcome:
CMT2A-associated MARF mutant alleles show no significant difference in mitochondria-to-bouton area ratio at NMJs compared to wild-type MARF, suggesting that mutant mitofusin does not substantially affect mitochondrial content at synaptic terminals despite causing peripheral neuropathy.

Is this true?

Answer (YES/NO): NO